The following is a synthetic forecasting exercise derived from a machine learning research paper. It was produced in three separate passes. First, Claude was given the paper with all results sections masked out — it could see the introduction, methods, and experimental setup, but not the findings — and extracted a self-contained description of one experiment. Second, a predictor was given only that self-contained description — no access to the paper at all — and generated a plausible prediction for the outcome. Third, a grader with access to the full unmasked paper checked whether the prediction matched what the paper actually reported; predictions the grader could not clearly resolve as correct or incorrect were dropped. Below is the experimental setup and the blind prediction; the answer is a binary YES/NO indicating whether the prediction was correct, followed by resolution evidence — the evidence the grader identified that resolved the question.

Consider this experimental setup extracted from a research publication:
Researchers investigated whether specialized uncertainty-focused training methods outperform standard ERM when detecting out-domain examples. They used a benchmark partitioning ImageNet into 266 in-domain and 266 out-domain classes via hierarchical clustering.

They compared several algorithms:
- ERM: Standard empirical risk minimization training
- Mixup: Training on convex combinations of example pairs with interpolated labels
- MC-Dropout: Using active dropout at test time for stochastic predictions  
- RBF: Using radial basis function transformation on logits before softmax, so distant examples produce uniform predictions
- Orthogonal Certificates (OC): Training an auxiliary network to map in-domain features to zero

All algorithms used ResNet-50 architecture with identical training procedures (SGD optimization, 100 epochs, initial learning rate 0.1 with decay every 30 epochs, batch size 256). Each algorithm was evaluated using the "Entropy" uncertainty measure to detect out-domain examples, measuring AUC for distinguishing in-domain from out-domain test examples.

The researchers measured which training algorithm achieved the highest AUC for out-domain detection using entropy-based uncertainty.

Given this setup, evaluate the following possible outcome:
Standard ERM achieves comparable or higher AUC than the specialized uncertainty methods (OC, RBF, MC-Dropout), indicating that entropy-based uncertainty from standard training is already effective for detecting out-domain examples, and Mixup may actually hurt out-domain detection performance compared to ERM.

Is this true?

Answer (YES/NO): NO